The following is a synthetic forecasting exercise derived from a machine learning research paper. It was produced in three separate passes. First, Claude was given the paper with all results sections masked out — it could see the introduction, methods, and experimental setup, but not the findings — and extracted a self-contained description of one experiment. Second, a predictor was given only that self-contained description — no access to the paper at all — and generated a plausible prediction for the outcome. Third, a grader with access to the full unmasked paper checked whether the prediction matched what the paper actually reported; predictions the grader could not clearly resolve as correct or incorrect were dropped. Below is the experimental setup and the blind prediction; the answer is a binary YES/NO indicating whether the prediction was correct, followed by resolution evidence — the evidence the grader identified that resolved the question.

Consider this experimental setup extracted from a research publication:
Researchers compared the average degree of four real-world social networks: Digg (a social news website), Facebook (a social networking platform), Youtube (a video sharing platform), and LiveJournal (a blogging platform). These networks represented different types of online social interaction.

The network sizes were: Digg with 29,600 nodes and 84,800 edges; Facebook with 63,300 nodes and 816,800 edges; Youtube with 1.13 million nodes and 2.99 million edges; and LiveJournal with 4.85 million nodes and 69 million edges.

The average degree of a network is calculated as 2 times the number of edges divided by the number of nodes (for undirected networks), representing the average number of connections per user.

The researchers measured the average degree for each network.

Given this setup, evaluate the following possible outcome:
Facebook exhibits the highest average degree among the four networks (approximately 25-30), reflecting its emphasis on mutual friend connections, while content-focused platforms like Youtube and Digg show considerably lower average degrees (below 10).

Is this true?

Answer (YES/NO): YES